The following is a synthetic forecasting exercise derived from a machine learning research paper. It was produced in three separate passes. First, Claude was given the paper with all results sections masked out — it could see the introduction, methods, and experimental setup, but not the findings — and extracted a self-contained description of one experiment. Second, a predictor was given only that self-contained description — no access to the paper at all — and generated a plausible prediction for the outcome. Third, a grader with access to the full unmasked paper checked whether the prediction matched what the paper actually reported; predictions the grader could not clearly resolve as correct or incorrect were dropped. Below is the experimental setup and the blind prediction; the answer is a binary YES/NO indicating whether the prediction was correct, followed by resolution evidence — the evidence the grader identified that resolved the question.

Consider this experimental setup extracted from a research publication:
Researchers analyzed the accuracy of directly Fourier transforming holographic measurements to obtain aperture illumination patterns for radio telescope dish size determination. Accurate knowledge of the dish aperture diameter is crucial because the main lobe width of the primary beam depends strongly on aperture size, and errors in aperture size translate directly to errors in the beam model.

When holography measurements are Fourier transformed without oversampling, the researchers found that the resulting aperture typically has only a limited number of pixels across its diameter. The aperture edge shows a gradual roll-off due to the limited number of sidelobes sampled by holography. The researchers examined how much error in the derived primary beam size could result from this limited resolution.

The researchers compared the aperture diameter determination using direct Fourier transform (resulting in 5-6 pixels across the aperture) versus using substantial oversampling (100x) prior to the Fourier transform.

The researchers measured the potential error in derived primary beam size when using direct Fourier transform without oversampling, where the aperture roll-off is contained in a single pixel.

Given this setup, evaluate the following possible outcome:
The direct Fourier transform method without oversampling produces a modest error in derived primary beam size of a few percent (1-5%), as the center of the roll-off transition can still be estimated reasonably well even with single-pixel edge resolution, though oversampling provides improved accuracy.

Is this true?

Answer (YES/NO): NO